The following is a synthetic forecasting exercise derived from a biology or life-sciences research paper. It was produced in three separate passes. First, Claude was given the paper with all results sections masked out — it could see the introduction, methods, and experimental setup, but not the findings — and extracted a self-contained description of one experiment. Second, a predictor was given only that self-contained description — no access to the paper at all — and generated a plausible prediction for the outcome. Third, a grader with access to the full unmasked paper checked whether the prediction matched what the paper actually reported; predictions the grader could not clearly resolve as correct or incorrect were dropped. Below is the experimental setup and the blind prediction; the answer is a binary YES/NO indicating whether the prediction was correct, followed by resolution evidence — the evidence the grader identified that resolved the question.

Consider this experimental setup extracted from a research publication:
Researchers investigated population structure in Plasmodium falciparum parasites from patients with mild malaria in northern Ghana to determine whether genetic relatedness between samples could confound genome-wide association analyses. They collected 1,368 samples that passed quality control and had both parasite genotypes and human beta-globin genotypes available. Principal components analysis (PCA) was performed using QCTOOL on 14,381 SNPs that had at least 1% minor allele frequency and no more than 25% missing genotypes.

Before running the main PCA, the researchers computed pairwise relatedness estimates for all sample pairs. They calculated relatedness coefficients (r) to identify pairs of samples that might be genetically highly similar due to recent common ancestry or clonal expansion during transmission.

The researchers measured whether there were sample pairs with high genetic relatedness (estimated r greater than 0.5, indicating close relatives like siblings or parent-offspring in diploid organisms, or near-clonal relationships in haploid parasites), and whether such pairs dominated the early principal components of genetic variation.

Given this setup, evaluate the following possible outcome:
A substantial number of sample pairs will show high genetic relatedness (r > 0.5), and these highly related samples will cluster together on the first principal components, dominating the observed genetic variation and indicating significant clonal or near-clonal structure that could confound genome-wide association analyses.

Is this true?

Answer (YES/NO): NO